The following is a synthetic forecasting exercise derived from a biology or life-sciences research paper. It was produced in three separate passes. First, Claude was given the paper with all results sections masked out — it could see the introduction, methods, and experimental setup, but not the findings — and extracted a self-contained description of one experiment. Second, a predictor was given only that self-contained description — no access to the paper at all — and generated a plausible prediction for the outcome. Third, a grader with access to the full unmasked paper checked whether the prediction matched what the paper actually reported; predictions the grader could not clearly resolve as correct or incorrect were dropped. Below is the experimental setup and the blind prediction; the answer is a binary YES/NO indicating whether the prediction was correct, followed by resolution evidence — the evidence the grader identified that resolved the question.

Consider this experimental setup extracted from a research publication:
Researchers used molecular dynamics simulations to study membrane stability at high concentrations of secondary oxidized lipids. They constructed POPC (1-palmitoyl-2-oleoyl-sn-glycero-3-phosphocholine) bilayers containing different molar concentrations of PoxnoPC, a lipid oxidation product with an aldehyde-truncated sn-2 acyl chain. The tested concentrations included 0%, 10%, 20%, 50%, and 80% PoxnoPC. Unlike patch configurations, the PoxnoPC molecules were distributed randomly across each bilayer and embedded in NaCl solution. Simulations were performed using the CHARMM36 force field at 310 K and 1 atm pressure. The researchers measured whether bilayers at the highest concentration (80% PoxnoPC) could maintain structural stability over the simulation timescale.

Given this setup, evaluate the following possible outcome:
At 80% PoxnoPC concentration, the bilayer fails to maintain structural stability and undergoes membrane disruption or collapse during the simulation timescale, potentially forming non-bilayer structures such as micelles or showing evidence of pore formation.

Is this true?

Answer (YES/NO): YES